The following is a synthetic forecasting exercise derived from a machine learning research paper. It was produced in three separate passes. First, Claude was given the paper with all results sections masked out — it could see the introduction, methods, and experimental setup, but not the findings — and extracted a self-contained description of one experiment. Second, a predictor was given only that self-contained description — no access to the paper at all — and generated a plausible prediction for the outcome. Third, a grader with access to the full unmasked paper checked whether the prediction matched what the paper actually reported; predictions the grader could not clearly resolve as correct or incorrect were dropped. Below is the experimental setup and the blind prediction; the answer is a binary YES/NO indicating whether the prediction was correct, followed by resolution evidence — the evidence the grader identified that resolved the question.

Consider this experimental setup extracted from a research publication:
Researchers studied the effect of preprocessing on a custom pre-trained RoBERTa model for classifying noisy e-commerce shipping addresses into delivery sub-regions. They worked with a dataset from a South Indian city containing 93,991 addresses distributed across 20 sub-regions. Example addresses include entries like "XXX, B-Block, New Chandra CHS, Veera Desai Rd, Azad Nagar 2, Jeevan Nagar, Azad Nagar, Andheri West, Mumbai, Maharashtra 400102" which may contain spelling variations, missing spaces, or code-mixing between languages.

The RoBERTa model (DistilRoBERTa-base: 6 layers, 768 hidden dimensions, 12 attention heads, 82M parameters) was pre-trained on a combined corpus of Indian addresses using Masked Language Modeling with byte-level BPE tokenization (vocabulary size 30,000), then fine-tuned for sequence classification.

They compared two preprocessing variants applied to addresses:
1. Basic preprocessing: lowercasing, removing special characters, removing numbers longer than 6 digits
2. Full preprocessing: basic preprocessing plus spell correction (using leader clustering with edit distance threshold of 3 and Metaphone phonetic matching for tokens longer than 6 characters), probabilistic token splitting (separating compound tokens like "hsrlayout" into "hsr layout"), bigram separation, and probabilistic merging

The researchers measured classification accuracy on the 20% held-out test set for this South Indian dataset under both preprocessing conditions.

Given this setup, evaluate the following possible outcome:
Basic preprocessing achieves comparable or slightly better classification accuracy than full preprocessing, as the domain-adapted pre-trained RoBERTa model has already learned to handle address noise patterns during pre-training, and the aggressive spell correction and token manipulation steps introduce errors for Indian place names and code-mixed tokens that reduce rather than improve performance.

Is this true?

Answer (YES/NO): YES